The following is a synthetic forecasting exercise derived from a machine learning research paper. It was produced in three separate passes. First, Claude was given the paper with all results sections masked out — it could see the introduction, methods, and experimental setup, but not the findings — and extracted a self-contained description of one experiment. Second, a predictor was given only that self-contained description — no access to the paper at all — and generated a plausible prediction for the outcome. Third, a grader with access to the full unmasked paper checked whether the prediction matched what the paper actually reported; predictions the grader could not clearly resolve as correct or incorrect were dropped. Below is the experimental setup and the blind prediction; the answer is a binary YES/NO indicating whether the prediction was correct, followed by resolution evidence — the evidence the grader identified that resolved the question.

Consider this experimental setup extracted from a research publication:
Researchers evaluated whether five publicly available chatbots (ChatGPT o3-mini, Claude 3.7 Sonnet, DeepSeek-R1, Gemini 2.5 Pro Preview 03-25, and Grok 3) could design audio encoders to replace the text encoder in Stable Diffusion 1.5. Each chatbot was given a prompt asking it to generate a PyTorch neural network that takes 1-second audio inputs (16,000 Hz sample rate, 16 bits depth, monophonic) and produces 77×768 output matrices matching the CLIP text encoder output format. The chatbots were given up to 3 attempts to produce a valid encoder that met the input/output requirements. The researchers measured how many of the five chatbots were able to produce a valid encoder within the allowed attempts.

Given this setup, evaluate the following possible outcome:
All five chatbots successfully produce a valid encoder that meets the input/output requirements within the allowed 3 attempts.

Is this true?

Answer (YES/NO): NO